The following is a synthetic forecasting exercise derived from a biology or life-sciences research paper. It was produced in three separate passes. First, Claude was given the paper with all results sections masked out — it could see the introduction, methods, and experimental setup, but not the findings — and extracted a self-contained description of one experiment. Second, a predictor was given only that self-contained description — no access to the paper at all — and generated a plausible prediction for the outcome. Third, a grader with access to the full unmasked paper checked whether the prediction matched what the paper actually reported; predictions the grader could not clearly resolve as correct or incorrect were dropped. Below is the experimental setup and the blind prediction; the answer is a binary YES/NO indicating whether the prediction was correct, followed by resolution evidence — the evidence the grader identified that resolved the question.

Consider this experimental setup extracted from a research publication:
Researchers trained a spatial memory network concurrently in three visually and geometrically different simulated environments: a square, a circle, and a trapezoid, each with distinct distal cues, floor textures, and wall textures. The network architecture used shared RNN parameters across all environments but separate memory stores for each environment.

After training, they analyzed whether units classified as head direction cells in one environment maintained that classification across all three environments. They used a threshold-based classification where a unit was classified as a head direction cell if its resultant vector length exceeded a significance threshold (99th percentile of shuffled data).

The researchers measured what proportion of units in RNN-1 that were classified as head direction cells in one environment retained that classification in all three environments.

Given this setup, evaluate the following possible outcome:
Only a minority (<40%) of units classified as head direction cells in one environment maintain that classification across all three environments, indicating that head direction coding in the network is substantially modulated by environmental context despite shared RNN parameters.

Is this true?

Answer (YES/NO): NO